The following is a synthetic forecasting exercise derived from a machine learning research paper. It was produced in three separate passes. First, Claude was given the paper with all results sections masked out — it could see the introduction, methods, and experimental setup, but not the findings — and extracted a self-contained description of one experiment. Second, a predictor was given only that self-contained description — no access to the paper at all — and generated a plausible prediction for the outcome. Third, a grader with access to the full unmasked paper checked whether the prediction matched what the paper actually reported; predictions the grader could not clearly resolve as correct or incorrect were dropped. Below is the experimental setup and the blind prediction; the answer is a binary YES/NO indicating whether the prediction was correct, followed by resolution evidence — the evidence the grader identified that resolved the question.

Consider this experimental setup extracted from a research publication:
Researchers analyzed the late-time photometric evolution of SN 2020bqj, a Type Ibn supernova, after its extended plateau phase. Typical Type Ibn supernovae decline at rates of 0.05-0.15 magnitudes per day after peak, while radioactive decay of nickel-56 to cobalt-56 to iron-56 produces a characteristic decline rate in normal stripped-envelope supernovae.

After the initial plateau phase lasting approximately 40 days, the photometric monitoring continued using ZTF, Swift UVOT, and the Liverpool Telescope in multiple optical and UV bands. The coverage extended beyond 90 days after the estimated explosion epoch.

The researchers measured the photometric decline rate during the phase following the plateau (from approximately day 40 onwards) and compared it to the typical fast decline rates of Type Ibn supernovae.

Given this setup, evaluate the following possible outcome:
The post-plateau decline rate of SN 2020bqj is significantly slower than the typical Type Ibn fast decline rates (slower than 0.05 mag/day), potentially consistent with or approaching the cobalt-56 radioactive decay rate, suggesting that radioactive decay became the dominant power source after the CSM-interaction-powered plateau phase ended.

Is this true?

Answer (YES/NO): NO